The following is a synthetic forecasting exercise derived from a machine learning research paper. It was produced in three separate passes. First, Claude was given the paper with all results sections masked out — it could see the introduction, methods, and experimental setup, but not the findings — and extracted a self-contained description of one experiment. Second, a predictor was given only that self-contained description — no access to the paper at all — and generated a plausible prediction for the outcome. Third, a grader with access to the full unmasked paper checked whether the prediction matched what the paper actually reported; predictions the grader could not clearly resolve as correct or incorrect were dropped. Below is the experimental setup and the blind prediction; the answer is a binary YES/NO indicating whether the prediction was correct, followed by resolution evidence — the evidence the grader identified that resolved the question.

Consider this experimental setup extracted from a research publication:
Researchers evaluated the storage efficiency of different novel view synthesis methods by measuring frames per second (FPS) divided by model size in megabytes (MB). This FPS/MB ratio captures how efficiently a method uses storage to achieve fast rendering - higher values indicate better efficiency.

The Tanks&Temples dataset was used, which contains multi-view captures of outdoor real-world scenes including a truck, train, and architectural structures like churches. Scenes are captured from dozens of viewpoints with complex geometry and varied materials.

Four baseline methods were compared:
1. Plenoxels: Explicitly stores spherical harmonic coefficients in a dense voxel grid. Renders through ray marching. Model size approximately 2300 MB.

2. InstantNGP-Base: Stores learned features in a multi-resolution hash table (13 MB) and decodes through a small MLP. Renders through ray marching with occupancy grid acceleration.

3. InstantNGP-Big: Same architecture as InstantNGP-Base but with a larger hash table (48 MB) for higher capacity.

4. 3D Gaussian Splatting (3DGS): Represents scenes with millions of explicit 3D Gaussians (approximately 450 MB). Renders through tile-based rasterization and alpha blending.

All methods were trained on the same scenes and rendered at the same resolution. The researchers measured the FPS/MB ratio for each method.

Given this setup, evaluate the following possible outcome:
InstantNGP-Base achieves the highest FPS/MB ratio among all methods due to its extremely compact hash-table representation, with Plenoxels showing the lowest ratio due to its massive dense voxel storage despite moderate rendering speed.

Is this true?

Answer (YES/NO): YES